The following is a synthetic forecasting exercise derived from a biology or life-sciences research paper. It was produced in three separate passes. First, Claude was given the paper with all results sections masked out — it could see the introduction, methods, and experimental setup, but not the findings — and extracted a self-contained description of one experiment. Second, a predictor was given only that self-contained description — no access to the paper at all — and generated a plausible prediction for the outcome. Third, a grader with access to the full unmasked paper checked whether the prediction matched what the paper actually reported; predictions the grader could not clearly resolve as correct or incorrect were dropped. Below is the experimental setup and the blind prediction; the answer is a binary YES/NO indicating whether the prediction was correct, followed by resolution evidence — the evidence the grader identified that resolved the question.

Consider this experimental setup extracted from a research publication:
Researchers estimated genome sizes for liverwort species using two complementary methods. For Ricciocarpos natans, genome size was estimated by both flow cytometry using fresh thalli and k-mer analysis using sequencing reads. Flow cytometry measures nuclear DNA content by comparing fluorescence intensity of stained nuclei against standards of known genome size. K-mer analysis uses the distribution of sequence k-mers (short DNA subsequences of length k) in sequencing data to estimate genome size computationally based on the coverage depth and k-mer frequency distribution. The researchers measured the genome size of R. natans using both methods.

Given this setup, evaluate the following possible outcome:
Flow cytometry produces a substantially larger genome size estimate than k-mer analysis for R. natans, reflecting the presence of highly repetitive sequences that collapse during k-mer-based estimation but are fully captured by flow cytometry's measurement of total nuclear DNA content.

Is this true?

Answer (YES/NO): NO